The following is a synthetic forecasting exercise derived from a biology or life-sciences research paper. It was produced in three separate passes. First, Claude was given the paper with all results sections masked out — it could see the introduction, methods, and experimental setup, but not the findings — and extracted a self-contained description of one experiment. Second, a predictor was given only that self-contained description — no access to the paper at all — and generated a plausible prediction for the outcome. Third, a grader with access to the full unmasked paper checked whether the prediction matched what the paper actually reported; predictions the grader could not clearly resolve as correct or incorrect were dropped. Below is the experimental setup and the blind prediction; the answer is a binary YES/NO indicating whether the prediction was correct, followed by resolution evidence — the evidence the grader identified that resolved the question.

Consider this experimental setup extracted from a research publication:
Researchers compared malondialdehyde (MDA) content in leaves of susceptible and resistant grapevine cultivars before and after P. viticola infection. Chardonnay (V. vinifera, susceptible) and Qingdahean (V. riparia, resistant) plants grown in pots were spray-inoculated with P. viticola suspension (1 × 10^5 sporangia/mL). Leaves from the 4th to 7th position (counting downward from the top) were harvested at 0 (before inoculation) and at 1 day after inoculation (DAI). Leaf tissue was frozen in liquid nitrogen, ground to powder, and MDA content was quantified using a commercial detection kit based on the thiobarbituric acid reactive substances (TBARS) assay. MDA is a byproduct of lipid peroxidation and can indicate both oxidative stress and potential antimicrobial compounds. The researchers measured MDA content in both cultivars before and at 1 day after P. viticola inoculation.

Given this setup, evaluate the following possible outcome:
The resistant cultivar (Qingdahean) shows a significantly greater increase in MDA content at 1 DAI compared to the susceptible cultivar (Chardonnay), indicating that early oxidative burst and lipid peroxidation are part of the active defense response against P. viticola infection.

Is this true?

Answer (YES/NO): YES